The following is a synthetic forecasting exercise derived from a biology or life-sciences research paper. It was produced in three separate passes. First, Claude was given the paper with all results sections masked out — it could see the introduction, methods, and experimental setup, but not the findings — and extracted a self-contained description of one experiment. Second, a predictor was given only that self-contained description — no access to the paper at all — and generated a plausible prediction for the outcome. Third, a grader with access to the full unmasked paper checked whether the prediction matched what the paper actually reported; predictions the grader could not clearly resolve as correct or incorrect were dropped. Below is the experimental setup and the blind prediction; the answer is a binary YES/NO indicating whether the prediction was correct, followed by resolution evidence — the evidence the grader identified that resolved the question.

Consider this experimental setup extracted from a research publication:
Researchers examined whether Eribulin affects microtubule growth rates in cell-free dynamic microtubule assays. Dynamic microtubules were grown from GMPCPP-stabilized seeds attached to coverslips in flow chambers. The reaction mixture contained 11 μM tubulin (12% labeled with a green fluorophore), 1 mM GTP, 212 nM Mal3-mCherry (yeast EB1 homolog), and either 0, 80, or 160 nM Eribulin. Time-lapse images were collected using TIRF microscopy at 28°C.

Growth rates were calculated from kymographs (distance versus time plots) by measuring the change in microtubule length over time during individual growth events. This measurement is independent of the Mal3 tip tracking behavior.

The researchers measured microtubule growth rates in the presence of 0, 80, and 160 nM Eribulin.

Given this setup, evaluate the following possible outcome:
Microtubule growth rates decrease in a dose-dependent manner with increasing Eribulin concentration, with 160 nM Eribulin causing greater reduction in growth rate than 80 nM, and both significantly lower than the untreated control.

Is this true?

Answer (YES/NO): NO